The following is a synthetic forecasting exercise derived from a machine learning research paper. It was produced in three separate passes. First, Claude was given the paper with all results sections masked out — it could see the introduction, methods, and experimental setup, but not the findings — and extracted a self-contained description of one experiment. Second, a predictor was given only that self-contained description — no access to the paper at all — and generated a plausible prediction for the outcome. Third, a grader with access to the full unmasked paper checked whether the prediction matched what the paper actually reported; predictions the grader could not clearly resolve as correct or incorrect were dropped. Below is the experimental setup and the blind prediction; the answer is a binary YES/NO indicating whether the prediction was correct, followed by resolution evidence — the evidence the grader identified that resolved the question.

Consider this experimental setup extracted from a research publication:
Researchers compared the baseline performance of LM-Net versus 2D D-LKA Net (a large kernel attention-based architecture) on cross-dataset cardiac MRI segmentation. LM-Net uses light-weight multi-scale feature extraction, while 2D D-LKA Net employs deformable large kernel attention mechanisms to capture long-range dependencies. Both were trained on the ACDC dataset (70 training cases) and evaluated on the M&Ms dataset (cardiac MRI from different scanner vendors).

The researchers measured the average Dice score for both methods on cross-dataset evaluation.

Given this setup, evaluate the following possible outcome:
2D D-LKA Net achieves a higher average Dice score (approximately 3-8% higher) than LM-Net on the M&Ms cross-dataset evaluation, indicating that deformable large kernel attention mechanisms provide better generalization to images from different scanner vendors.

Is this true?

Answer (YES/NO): NO